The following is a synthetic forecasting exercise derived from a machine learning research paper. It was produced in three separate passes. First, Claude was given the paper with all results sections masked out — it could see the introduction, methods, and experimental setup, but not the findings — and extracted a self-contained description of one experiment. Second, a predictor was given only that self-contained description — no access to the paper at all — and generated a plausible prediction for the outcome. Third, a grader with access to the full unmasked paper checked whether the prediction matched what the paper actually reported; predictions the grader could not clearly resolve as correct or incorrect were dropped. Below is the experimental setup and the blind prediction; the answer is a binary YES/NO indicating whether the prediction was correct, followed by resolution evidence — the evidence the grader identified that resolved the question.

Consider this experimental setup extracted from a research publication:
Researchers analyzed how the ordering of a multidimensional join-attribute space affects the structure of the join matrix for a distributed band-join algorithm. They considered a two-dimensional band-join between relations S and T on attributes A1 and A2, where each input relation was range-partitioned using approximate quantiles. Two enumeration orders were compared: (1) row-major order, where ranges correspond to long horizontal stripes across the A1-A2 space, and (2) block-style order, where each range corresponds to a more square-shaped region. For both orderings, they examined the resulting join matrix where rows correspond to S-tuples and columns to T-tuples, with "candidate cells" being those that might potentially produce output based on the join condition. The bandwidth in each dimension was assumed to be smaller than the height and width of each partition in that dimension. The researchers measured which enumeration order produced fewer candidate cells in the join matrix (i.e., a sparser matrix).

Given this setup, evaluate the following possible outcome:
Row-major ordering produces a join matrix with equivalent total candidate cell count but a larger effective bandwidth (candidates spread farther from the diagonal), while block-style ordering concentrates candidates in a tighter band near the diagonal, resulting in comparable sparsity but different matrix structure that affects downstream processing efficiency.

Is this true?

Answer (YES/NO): NO